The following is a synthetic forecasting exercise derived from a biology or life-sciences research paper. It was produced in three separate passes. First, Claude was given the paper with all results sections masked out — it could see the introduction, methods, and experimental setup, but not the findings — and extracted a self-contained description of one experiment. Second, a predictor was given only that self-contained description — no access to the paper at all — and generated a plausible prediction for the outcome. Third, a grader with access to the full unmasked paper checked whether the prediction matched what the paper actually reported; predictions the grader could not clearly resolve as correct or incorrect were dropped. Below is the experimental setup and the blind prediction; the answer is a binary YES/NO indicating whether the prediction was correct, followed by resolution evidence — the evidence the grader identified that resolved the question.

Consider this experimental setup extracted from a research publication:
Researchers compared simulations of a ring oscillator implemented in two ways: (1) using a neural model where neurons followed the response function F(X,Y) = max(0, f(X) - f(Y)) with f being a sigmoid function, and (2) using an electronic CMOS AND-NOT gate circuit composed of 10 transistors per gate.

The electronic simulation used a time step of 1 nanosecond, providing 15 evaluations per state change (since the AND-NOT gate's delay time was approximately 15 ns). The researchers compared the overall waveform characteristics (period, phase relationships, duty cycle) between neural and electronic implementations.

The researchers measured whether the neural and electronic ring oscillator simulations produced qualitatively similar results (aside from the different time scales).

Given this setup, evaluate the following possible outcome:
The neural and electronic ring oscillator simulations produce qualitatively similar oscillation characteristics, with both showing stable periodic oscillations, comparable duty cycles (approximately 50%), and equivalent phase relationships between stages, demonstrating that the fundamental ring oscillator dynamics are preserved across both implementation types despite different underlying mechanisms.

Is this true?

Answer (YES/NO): YES